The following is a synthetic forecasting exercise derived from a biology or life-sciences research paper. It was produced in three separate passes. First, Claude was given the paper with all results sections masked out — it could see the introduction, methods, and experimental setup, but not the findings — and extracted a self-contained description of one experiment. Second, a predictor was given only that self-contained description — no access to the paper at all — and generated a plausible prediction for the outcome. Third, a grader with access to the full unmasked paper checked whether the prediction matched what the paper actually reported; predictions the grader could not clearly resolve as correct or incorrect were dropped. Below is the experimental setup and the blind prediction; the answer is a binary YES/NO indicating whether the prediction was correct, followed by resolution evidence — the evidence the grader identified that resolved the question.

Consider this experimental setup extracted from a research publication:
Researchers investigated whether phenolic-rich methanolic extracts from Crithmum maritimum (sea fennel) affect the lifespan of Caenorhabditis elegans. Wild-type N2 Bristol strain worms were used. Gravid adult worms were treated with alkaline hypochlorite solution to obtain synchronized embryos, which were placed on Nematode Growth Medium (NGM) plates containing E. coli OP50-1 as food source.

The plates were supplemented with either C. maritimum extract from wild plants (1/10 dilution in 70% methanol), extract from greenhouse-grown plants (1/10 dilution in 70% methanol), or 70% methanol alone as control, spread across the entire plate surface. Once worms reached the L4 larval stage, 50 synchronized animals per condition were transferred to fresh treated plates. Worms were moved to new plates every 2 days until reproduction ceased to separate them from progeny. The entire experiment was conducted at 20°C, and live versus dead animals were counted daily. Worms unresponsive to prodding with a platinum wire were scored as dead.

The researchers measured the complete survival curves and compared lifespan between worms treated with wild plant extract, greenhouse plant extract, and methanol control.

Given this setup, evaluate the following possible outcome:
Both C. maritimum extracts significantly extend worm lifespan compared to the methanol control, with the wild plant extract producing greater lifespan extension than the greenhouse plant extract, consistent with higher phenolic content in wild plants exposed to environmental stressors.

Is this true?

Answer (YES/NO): NO